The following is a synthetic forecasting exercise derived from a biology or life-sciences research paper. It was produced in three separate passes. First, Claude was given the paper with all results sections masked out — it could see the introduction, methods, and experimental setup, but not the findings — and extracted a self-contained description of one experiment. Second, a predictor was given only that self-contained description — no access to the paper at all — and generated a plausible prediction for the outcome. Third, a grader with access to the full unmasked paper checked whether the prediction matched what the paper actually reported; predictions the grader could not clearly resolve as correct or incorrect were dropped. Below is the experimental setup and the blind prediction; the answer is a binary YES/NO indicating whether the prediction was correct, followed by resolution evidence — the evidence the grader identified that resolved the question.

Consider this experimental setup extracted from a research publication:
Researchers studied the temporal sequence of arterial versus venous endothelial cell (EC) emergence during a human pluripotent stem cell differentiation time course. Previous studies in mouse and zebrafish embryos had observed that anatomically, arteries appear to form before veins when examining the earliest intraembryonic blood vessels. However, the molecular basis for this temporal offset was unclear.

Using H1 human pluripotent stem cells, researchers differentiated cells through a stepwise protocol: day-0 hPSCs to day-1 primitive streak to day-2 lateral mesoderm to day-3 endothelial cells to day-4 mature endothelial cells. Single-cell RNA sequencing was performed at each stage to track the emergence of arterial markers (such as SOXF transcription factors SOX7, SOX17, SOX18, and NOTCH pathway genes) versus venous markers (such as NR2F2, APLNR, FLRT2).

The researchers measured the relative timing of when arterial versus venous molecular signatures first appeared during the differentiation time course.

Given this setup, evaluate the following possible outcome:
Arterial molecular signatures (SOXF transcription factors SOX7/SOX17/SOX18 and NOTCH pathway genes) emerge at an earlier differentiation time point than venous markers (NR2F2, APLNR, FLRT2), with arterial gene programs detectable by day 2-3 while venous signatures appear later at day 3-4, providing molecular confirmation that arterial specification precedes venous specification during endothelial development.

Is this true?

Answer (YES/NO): YES